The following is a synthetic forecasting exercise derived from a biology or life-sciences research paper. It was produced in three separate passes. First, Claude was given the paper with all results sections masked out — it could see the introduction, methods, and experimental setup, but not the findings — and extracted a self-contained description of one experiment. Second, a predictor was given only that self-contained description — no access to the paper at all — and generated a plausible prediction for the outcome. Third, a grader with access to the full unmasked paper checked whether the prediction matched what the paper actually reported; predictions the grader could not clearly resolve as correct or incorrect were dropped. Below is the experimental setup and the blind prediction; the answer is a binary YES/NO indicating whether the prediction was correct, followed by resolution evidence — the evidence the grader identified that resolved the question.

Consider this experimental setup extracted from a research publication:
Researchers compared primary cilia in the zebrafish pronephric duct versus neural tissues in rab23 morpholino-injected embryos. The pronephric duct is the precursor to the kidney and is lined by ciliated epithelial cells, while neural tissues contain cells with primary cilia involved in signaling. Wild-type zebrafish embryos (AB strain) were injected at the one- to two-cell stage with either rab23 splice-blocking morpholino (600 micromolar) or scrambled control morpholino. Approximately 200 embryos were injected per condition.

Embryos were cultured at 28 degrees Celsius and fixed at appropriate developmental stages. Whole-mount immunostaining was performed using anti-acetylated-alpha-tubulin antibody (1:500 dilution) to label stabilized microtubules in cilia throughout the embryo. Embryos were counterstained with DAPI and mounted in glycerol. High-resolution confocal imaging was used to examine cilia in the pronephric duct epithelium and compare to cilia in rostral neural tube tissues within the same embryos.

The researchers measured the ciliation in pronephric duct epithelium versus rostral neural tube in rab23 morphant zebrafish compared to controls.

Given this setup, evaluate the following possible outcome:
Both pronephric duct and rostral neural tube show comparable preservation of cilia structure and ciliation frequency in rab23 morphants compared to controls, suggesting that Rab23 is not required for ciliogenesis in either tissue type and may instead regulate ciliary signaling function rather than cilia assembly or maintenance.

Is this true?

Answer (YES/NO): NO